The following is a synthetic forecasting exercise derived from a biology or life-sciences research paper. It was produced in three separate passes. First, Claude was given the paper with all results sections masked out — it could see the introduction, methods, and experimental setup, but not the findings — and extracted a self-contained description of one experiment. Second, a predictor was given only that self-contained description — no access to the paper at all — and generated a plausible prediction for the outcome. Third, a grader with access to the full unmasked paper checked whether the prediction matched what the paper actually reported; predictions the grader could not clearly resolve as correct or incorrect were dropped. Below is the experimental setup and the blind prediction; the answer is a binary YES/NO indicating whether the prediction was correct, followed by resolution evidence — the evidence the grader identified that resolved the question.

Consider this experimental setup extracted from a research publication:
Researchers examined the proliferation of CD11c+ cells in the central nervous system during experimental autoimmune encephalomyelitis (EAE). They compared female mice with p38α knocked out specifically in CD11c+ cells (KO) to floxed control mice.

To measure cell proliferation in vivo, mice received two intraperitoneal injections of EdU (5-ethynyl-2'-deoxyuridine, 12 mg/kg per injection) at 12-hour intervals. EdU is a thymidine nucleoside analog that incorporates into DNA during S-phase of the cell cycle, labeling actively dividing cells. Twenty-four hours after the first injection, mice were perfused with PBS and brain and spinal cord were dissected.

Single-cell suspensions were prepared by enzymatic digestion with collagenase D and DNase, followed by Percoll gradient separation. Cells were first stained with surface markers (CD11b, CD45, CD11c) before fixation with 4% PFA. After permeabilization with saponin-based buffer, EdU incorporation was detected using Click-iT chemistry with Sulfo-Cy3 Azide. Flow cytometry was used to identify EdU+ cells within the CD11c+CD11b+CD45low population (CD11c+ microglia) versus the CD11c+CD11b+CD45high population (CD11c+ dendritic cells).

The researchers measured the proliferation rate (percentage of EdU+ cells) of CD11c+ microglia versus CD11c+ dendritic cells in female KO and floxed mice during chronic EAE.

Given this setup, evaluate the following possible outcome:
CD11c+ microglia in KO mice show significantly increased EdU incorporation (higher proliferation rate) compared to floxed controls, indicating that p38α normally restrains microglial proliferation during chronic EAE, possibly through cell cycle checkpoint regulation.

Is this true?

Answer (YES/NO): NO